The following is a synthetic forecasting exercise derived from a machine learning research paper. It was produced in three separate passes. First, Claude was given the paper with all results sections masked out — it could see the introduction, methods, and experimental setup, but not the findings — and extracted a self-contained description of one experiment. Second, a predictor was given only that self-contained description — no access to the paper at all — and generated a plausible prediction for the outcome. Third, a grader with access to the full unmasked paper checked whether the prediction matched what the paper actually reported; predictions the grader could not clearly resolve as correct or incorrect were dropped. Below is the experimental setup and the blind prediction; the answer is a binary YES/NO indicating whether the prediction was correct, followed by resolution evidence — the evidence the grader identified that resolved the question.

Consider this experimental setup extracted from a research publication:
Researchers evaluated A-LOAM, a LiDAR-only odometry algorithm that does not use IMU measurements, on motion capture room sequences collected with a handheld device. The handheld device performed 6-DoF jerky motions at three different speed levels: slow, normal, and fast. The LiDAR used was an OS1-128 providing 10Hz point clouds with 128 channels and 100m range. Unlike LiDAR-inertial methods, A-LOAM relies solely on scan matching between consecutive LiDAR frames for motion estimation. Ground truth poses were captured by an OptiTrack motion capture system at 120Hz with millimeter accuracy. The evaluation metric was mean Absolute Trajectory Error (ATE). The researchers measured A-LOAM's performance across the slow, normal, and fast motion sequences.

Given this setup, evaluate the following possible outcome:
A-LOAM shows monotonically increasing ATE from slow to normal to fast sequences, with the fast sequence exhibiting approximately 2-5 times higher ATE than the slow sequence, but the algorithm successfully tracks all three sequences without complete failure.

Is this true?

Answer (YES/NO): NO